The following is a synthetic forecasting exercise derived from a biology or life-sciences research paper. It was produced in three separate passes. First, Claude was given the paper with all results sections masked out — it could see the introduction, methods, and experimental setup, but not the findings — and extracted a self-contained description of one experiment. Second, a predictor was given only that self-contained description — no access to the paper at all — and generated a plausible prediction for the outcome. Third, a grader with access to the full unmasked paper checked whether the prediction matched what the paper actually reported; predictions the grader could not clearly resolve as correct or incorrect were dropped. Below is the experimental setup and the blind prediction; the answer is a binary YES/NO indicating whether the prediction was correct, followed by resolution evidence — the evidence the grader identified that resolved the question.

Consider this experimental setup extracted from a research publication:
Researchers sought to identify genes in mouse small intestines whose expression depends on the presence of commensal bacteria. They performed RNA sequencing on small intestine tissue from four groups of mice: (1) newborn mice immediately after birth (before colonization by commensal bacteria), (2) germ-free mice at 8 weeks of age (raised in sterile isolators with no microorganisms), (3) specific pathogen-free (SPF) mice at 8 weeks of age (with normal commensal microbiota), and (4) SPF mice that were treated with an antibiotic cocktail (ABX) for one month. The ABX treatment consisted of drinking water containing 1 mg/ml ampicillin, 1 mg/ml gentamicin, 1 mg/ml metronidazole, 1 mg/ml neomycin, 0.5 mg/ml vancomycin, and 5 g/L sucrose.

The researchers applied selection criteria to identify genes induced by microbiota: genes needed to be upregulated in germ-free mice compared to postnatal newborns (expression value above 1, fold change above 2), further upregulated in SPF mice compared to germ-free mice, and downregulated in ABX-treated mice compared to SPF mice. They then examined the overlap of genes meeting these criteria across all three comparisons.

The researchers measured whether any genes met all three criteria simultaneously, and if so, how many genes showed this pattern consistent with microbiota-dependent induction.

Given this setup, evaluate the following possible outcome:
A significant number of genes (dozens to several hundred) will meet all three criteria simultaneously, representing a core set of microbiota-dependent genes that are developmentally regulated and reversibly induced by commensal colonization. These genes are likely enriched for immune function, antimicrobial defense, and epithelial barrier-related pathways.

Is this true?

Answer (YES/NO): NO